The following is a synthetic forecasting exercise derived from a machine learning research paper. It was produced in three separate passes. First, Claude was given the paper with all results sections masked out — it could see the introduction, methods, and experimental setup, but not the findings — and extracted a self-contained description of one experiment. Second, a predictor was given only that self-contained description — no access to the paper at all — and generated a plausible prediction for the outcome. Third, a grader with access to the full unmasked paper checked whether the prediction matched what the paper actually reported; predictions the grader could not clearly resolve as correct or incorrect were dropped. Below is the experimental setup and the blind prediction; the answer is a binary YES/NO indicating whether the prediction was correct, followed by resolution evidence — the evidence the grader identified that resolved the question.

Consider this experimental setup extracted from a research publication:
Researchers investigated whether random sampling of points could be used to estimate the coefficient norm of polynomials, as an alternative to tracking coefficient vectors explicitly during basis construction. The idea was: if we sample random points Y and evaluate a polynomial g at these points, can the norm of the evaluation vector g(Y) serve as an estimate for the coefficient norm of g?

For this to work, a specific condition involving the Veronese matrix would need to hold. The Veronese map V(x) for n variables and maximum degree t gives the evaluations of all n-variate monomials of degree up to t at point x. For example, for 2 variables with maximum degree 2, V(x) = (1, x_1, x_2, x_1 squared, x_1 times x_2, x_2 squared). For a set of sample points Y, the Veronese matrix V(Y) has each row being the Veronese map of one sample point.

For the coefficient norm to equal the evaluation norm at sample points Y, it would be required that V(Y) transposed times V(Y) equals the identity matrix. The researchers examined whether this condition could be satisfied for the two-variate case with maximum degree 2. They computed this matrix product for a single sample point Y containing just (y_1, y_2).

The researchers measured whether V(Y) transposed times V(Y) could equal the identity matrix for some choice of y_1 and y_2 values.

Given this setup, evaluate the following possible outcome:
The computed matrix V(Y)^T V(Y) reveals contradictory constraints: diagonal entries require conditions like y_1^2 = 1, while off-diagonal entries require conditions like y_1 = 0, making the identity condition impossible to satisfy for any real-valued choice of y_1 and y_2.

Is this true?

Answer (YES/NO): NO